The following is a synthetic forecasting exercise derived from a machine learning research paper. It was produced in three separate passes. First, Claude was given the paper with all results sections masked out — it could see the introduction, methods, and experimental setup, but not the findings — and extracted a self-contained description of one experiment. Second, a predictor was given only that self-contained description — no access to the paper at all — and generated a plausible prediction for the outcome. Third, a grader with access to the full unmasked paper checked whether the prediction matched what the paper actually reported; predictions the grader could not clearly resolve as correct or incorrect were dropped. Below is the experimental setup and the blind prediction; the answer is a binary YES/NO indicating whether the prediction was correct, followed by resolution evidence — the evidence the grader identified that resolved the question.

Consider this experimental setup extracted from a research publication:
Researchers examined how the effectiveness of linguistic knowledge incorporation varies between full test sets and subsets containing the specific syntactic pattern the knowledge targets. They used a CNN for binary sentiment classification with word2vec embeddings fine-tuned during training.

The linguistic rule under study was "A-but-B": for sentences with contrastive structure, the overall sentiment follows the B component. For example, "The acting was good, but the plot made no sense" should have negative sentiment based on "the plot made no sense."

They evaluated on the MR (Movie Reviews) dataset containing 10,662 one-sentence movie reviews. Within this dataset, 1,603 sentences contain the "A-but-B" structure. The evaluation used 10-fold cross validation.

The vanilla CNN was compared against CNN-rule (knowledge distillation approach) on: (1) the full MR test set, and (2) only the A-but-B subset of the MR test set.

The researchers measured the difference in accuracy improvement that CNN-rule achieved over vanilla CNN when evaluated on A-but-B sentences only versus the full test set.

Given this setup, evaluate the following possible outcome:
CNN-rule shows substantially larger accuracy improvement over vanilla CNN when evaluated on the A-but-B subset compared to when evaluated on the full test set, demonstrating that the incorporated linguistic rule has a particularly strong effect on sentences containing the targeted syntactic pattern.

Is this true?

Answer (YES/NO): YES